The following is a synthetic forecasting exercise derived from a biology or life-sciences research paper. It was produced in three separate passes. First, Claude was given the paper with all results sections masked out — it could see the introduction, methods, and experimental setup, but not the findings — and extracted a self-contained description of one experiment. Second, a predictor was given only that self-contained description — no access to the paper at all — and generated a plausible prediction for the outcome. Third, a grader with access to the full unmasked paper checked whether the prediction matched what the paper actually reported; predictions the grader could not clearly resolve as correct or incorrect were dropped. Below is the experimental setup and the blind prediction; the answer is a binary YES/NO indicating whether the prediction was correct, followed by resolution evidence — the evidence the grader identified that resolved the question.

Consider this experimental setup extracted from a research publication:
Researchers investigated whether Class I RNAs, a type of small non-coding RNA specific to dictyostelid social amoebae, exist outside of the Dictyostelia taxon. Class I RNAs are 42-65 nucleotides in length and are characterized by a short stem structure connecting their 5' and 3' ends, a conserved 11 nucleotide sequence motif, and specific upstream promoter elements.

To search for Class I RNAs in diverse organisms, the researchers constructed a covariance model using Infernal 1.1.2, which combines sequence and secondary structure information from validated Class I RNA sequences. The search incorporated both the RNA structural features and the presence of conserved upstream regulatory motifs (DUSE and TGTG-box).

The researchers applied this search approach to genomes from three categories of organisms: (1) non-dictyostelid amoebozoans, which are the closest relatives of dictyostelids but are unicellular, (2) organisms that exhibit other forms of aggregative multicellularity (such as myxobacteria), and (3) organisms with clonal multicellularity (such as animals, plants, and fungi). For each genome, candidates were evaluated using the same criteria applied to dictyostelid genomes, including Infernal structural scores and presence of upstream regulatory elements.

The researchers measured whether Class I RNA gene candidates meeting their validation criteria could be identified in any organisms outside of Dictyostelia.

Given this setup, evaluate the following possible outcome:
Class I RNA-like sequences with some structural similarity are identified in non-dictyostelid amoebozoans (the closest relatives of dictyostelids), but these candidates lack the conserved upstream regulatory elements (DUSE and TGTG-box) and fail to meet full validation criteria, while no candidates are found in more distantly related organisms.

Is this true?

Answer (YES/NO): NO